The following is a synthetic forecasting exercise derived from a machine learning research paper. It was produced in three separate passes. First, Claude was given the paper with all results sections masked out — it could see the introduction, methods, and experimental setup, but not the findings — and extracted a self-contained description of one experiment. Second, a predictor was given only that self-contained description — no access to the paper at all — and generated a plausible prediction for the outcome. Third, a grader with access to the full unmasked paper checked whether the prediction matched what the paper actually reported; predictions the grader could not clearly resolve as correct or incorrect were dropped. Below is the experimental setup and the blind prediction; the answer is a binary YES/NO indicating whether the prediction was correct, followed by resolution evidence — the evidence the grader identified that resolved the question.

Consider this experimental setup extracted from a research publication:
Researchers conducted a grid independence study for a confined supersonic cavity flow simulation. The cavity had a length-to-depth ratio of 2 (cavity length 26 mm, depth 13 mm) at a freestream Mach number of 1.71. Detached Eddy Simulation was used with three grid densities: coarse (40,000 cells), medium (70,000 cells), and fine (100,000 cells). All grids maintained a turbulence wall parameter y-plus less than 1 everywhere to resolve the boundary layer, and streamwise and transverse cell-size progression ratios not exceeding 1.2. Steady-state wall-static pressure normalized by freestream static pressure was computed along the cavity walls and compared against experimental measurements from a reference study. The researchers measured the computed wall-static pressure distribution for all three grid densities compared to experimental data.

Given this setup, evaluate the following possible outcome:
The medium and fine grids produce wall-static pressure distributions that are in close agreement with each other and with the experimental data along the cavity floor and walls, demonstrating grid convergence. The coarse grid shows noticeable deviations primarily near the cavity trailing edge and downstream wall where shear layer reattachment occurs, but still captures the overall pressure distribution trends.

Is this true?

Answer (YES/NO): NO